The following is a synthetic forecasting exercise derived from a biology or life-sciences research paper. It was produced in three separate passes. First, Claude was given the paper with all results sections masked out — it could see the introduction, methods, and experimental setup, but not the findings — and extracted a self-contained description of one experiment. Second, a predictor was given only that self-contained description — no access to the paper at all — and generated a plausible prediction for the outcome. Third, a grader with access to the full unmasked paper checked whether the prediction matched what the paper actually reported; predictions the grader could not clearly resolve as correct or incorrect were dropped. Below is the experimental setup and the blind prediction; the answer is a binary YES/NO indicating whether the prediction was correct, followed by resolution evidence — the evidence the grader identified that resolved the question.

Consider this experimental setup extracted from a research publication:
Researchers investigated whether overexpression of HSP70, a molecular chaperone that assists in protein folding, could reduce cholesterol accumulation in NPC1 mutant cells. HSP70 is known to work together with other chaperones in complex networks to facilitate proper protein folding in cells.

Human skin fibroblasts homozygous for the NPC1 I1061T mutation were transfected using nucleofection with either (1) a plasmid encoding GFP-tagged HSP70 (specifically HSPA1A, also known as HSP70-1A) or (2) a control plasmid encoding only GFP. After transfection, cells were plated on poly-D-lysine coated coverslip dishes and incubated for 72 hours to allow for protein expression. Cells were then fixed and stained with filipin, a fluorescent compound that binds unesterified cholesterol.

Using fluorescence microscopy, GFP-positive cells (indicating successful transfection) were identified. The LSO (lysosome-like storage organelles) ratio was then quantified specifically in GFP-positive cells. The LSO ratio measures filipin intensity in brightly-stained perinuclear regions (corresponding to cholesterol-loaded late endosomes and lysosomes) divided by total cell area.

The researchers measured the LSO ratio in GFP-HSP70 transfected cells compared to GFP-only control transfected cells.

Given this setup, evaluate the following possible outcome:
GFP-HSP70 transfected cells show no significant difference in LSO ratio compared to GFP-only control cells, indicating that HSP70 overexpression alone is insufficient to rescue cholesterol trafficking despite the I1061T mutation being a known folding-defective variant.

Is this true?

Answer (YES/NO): NO